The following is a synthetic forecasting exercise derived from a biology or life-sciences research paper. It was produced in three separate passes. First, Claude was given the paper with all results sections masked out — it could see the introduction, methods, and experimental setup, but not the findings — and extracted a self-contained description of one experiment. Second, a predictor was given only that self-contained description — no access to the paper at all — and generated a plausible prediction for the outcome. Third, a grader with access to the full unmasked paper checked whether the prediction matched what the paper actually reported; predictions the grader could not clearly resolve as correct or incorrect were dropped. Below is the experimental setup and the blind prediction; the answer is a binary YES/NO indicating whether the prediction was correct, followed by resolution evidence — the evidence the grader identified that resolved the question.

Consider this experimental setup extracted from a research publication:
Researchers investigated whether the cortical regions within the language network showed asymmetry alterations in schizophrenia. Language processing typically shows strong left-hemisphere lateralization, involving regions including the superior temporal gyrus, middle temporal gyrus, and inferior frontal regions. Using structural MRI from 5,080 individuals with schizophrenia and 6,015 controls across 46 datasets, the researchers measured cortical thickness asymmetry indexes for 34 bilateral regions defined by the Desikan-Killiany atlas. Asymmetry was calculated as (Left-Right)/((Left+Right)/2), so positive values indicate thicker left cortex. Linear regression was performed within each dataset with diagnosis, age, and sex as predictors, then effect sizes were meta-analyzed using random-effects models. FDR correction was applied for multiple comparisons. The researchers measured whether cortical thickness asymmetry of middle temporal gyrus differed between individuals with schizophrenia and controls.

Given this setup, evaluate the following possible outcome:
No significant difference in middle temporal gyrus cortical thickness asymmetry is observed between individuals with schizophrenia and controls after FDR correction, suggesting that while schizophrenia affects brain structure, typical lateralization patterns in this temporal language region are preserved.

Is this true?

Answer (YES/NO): NO